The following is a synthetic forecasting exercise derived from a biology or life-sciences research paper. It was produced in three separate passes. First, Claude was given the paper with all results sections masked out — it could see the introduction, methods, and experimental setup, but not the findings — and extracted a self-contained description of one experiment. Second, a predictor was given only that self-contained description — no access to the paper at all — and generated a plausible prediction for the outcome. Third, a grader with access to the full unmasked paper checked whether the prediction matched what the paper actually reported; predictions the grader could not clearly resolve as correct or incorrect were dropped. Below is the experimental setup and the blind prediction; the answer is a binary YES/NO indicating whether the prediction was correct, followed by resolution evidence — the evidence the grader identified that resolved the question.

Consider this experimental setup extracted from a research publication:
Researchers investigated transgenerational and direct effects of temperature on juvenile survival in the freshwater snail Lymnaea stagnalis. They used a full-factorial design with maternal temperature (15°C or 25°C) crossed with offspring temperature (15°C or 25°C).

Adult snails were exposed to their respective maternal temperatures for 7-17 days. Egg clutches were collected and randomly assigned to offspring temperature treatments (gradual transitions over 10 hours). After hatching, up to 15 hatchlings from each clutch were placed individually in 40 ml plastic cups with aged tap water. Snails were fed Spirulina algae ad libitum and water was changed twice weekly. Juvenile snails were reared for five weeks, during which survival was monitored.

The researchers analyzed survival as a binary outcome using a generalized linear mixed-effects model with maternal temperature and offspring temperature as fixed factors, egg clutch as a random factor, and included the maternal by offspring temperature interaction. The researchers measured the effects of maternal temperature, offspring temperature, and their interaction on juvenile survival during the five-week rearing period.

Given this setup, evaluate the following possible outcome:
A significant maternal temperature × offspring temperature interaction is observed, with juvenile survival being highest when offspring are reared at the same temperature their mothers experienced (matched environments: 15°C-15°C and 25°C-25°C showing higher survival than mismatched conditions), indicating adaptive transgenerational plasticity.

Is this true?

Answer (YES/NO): NO